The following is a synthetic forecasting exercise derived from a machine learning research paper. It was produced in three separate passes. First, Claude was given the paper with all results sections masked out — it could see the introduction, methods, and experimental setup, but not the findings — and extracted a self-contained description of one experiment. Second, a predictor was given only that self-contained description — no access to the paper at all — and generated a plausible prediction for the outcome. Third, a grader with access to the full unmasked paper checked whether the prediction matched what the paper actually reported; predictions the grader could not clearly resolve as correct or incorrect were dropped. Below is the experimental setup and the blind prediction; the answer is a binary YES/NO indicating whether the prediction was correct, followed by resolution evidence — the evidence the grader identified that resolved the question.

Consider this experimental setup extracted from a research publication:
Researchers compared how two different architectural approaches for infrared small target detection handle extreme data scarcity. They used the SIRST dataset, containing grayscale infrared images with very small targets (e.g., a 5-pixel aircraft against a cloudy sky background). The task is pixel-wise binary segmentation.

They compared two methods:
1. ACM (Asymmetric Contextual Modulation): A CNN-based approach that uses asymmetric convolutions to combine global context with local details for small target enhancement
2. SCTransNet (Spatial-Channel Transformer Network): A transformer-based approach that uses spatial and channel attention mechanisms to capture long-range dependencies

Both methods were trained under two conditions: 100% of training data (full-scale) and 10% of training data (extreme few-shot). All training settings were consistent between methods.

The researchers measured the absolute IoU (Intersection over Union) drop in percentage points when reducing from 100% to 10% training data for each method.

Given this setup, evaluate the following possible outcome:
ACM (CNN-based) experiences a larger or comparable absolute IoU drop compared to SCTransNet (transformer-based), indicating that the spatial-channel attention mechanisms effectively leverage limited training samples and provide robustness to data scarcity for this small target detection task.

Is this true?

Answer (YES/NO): YES